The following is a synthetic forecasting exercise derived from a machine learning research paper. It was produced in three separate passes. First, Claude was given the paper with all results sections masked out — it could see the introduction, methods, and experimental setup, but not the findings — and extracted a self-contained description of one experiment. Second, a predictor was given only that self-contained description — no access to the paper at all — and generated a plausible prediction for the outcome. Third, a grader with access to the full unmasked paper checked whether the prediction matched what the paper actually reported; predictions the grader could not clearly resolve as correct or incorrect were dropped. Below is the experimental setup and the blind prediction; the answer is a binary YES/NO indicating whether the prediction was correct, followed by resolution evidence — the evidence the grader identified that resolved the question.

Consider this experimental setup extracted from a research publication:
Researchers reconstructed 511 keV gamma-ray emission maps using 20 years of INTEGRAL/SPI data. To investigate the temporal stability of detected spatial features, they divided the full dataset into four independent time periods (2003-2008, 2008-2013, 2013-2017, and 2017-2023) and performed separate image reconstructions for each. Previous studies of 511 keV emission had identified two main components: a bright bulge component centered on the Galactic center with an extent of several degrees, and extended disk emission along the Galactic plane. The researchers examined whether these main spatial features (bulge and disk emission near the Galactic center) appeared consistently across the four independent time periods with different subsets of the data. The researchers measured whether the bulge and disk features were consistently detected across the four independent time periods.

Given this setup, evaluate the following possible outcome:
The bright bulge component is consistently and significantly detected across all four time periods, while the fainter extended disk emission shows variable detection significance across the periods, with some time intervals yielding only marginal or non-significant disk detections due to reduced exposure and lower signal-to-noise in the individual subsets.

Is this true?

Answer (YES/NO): NO